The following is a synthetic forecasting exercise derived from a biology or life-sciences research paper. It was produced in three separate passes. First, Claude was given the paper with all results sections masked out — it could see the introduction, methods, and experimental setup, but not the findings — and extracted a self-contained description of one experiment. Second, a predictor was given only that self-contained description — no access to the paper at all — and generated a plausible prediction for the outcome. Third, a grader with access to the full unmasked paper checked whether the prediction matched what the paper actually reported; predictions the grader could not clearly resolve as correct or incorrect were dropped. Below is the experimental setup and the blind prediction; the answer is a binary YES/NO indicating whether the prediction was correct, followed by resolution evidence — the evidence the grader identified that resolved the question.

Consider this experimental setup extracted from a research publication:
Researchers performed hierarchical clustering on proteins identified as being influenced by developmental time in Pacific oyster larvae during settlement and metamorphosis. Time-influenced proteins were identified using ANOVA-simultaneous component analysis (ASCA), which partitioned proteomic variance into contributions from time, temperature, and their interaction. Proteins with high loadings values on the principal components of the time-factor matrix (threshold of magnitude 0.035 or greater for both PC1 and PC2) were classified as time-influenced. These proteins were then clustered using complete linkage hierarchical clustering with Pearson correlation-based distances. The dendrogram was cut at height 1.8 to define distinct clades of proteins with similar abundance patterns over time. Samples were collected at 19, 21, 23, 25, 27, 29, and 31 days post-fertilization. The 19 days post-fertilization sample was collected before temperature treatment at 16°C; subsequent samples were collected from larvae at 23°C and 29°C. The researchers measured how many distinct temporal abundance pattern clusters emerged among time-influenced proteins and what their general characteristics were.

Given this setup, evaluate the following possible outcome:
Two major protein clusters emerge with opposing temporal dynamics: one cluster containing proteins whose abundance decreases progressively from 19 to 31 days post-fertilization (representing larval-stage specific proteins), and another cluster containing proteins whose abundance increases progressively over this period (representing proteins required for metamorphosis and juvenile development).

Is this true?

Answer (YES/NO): NO